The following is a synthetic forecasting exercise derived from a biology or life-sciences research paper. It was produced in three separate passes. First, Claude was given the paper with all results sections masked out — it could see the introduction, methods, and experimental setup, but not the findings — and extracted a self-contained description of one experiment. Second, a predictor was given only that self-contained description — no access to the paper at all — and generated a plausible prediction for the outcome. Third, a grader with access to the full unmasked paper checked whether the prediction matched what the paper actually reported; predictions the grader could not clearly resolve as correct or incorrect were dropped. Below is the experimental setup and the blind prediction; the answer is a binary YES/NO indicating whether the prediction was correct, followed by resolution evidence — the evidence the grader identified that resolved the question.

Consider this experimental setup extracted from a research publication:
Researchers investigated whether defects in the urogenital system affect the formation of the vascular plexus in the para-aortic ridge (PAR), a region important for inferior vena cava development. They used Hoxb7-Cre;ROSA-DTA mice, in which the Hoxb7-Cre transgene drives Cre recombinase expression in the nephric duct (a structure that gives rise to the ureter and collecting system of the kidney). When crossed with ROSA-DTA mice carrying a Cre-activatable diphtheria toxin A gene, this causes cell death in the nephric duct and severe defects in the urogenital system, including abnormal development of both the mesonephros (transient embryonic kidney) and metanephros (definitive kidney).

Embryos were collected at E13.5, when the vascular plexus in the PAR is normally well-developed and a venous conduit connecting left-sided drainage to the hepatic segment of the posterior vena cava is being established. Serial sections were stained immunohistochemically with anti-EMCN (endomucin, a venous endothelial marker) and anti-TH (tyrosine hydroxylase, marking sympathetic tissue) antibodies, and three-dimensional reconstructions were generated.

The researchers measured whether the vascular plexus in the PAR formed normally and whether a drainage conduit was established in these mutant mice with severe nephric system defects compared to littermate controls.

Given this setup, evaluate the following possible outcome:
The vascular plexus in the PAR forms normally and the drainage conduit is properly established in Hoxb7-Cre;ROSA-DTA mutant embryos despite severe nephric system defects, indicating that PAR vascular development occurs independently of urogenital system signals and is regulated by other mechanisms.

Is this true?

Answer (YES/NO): YES